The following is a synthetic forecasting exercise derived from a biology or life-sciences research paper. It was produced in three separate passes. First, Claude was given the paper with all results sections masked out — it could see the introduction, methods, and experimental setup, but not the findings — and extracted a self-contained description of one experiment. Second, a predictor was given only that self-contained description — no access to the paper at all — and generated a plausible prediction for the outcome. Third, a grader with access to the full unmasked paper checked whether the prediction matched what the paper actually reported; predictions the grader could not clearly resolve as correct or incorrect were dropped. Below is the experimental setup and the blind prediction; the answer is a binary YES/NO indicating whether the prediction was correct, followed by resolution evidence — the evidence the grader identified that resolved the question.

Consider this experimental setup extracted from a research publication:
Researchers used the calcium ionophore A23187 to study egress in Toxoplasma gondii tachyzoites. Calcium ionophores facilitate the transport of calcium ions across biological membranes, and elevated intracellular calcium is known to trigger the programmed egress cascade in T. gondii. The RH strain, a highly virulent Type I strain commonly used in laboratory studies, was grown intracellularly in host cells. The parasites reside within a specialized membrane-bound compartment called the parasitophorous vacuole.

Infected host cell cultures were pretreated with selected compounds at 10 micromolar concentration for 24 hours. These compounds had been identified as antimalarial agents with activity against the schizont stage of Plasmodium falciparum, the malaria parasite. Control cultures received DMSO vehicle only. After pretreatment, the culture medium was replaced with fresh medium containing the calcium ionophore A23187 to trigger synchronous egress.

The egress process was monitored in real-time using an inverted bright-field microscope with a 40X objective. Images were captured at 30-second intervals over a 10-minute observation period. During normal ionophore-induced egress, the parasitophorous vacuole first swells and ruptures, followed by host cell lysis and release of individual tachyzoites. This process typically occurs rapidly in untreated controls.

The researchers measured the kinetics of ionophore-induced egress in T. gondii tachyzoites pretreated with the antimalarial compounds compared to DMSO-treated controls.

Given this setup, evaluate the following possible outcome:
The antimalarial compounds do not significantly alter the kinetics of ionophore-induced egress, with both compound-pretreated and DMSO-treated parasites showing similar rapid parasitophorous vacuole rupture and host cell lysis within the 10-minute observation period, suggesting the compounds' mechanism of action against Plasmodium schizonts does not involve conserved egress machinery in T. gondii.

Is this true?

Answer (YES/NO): NO